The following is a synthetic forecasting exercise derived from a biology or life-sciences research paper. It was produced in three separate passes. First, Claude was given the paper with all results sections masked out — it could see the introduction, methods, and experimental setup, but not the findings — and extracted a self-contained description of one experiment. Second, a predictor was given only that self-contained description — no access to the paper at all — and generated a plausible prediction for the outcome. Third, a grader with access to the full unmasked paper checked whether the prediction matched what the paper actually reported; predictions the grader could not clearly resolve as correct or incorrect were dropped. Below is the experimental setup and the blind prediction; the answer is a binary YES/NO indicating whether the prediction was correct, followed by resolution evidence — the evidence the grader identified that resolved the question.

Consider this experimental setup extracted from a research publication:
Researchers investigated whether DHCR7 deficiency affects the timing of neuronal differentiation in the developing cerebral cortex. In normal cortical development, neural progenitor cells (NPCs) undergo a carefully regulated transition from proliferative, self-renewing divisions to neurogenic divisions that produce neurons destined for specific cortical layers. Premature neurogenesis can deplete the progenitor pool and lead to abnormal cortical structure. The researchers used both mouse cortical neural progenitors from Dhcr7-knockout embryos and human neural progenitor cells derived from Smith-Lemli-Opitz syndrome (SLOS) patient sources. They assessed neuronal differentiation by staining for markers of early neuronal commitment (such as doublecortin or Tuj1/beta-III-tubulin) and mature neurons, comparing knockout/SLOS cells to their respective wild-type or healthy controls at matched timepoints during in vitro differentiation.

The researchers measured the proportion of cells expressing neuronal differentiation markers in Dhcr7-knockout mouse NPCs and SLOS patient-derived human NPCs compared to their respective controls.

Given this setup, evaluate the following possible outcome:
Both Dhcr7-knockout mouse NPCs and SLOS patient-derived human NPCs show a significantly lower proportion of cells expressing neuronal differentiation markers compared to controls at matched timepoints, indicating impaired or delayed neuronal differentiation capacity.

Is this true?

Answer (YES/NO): NO